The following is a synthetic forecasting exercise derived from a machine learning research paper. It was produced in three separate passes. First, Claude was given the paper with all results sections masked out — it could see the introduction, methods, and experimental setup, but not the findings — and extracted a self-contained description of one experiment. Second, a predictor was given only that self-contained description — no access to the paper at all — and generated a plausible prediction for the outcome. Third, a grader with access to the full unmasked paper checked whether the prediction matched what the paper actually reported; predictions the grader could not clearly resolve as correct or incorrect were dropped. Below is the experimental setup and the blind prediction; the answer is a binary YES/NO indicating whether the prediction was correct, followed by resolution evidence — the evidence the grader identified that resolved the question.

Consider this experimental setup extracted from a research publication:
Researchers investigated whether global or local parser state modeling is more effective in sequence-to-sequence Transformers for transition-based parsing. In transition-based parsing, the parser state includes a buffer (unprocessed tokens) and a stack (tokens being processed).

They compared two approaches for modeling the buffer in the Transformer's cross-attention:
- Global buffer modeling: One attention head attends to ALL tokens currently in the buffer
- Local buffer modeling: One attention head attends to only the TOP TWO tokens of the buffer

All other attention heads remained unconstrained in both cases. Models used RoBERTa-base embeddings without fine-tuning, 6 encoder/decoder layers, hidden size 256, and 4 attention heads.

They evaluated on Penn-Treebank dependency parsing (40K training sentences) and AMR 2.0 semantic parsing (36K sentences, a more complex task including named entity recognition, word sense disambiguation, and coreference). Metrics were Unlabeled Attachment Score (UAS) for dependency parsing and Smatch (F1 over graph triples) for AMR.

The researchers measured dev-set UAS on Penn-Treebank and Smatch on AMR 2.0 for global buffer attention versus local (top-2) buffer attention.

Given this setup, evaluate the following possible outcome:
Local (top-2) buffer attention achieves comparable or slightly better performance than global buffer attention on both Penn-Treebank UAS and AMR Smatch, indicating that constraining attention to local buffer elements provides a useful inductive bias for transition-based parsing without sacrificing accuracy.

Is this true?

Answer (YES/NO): NO